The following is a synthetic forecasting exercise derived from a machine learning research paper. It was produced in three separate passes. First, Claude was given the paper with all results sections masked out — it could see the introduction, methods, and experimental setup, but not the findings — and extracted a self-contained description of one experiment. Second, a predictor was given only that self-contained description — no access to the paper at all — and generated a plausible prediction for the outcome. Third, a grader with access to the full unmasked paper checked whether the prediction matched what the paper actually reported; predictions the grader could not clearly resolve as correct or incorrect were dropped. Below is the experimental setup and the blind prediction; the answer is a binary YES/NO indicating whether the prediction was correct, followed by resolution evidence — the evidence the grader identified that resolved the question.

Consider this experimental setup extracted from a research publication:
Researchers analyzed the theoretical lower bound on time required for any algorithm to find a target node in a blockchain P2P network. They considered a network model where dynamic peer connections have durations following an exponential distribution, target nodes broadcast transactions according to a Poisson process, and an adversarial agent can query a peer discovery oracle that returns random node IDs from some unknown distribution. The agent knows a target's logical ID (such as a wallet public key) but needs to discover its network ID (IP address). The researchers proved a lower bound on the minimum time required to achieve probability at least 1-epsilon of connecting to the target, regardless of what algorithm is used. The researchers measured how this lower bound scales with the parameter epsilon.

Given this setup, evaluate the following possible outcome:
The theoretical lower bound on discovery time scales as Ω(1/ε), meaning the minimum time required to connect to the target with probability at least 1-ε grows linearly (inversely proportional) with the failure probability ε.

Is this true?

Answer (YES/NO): NO